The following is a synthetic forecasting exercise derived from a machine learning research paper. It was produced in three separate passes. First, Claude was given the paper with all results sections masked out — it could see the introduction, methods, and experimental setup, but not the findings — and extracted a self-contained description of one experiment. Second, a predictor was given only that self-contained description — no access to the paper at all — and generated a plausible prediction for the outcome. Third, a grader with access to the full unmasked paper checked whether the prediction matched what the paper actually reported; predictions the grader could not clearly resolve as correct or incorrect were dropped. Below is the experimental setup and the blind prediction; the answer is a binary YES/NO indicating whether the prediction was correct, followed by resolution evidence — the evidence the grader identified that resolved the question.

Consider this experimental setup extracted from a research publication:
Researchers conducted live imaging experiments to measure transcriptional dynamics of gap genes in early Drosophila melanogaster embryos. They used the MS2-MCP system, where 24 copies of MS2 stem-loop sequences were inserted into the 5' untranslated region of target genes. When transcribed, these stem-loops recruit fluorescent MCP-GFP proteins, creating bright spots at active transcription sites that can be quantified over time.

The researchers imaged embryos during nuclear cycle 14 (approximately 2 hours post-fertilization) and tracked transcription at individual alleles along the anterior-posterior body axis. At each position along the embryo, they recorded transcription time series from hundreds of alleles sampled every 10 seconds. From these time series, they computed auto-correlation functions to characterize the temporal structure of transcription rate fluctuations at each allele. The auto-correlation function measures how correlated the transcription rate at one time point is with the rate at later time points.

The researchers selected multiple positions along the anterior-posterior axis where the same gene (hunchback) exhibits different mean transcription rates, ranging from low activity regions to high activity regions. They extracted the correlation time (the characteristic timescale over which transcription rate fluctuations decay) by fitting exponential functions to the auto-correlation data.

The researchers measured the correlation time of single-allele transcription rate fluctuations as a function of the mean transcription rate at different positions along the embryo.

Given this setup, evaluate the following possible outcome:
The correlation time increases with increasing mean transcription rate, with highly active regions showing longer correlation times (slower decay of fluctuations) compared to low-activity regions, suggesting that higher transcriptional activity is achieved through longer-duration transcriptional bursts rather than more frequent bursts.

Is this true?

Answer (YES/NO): NO